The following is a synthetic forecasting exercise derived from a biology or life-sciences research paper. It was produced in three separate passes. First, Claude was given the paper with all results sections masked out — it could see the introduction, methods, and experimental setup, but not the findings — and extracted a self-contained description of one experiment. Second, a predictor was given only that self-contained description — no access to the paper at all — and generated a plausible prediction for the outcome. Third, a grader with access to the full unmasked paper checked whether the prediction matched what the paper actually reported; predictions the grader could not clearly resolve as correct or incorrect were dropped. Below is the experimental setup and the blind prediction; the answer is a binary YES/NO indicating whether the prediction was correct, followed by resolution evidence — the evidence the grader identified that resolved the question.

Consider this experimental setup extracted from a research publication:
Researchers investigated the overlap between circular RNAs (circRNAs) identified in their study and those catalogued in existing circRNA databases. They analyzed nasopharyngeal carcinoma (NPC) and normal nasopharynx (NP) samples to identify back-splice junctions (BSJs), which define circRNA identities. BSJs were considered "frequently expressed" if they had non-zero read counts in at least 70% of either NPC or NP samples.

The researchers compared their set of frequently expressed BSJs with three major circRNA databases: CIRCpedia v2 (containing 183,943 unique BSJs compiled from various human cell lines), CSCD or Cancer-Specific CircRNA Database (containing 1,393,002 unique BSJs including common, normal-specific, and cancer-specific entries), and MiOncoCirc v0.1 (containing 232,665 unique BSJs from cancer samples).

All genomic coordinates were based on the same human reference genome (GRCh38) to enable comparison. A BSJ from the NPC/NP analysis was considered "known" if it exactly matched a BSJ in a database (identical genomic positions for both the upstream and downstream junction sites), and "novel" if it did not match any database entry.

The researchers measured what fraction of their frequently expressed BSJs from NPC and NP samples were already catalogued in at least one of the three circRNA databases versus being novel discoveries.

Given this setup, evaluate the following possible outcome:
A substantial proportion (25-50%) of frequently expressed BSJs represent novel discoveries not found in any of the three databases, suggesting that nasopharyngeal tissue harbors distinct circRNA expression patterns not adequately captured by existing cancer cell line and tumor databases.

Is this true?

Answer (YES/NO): NO